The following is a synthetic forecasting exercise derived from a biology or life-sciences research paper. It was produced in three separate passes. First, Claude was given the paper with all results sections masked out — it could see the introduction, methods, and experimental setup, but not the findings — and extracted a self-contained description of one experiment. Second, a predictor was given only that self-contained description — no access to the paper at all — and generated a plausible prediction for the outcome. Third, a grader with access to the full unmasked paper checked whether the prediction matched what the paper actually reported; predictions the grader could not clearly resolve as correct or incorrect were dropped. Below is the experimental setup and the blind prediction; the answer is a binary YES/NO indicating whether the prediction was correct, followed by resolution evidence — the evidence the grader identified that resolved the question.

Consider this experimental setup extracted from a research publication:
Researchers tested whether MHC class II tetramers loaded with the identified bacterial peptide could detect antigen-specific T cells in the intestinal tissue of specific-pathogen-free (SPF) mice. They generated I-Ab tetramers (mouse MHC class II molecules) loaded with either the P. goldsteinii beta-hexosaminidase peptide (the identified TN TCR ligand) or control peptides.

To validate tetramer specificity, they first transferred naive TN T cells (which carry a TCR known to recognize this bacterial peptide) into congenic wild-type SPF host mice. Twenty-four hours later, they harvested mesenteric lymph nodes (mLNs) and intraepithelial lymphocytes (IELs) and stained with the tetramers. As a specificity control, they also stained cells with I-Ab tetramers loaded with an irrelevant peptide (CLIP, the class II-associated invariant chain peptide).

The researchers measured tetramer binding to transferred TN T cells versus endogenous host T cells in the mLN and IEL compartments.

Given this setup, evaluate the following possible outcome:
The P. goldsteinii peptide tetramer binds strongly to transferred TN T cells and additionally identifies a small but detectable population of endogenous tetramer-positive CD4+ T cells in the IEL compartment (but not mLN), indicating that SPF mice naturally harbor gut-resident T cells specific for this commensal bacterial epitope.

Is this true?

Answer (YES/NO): NO